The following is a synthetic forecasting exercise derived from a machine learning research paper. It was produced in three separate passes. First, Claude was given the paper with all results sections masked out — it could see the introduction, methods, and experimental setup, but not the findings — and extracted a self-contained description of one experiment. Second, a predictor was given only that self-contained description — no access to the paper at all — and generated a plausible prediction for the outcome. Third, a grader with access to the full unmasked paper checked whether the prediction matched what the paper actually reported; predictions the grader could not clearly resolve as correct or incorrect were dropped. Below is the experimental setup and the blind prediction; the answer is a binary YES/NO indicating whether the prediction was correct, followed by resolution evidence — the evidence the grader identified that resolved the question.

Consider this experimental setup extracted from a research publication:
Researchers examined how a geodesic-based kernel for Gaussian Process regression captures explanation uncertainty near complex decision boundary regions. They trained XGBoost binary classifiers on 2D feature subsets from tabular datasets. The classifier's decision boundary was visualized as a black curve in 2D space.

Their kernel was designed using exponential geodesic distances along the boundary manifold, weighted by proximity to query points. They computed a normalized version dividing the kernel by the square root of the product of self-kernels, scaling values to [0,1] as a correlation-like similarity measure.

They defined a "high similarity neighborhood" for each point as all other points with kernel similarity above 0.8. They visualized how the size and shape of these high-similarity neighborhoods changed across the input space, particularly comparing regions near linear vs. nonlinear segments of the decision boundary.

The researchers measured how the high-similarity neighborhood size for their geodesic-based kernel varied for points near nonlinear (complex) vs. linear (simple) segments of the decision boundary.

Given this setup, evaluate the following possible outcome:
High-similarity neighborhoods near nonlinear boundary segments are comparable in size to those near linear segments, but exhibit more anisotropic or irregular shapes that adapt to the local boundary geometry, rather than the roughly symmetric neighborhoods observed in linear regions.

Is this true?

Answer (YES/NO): NO